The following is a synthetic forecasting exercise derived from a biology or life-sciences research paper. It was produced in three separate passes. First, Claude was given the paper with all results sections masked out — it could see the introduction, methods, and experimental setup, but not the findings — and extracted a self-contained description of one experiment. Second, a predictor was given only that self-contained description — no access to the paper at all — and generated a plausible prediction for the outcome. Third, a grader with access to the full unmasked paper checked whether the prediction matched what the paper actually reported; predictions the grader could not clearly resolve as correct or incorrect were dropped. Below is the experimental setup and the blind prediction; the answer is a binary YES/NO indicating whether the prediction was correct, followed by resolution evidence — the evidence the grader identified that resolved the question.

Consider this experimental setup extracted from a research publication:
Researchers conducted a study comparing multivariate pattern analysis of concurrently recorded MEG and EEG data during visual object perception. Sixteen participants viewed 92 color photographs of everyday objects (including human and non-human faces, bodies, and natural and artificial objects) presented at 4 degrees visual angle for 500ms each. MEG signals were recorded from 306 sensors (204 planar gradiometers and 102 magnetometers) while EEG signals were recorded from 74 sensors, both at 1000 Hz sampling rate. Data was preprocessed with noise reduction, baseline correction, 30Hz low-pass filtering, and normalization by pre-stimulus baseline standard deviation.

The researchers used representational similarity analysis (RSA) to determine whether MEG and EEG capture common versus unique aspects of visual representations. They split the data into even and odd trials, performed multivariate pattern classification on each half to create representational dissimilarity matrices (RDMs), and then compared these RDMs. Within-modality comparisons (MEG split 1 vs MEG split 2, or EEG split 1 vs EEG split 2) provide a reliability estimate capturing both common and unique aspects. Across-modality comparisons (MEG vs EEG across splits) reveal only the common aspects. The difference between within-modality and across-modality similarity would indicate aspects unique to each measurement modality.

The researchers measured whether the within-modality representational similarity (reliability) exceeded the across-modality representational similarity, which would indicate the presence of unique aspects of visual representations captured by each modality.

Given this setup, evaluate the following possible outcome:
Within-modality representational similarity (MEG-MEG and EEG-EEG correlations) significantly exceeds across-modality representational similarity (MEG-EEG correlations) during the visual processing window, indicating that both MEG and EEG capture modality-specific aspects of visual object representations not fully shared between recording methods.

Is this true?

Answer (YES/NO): YES